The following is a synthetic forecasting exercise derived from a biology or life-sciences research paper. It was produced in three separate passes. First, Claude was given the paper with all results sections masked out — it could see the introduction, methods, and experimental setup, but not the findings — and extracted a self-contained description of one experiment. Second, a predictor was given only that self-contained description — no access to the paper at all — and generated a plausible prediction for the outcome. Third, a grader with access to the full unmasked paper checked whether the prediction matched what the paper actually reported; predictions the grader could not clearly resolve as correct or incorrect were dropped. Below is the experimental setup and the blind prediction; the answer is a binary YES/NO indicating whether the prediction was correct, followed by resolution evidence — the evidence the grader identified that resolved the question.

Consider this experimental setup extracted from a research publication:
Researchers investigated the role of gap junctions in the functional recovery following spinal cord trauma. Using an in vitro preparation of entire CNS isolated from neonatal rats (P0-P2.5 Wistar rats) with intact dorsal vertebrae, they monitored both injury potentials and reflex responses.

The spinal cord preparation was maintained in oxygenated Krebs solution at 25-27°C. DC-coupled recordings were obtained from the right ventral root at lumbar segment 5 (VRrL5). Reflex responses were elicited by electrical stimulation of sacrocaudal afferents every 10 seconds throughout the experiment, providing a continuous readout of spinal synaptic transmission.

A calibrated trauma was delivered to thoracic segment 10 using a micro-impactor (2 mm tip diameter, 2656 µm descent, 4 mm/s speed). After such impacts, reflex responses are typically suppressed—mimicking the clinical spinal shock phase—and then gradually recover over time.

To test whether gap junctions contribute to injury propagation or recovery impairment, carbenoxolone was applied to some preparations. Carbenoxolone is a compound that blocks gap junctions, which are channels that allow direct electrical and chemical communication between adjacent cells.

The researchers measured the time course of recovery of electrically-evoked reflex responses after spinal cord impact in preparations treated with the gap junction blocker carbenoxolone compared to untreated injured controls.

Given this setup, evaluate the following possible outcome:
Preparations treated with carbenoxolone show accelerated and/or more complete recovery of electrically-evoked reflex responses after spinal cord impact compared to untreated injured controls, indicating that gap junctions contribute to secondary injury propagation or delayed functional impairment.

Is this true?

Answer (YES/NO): YES